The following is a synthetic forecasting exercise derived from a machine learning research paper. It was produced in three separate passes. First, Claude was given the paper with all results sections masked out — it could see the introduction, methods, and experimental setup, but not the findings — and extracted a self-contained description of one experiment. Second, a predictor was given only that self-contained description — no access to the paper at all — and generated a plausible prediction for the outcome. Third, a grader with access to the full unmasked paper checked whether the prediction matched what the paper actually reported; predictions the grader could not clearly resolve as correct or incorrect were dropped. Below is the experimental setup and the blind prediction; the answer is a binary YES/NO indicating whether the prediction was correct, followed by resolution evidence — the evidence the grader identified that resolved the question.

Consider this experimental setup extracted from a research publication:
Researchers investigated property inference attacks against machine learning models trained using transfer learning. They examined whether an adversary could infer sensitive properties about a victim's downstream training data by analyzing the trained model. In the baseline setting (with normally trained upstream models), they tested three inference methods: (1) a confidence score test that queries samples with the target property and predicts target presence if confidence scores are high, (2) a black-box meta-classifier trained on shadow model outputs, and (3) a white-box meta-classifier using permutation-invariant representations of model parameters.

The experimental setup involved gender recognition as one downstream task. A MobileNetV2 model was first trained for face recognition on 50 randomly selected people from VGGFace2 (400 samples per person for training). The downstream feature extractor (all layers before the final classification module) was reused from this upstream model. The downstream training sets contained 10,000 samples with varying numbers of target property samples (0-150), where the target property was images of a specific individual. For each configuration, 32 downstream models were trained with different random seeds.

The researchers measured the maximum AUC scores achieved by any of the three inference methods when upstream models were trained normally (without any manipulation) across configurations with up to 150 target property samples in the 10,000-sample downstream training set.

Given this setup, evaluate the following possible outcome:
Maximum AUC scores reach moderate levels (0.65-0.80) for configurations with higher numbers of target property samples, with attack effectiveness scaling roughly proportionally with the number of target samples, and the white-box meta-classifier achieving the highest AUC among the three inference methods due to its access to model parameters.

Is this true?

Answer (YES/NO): NO